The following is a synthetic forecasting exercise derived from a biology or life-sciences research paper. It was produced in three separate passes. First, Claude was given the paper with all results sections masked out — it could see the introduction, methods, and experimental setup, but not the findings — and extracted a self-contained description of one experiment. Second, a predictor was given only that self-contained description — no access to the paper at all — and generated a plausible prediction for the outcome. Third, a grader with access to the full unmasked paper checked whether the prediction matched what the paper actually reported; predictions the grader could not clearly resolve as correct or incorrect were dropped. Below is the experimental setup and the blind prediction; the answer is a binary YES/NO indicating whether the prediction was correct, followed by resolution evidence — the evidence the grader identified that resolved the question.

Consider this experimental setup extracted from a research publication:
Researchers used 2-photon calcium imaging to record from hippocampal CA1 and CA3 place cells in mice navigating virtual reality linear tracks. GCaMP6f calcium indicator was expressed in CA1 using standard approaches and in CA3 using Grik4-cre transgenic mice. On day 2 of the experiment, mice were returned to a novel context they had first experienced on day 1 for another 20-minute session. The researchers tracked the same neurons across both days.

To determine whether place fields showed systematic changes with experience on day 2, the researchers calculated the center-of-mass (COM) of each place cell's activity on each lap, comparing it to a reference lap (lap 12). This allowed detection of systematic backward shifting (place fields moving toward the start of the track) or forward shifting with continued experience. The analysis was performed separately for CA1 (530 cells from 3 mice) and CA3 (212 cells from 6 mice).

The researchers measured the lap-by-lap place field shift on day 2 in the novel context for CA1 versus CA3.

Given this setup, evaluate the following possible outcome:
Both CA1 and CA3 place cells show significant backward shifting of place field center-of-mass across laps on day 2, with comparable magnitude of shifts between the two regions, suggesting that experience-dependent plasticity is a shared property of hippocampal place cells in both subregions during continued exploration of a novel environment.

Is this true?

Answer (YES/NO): NO